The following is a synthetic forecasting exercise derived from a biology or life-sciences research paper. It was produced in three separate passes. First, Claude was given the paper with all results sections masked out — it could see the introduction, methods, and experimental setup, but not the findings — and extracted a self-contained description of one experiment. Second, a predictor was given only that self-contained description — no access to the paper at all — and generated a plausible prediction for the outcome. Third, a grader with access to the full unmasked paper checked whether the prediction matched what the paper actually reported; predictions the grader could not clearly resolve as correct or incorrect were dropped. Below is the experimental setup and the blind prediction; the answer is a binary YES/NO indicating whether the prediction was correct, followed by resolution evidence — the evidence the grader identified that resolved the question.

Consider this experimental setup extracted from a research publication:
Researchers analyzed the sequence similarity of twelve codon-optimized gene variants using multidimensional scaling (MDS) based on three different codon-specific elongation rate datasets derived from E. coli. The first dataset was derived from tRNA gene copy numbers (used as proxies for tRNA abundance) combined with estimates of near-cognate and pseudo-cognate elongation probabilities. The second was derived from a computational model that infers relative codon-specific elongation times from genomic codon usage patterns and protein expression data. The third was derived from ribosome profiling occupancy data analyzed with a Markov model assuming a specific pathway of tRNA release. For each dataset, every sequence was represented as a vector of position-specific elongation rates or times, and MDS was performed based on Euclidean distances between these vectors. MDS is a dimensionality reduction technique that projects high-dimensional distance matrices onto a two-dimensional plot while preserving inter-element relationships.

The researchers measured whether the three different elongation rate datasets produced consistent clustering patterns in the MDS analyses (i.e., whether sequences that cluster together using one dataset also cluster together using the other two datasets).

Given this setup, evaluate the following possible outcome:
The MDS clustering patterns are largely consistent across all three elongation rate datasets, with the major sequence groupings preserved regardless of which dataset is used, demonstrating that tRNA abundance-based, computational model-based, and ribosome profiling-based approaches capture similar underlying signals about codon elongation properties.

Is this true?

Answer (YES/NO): YES